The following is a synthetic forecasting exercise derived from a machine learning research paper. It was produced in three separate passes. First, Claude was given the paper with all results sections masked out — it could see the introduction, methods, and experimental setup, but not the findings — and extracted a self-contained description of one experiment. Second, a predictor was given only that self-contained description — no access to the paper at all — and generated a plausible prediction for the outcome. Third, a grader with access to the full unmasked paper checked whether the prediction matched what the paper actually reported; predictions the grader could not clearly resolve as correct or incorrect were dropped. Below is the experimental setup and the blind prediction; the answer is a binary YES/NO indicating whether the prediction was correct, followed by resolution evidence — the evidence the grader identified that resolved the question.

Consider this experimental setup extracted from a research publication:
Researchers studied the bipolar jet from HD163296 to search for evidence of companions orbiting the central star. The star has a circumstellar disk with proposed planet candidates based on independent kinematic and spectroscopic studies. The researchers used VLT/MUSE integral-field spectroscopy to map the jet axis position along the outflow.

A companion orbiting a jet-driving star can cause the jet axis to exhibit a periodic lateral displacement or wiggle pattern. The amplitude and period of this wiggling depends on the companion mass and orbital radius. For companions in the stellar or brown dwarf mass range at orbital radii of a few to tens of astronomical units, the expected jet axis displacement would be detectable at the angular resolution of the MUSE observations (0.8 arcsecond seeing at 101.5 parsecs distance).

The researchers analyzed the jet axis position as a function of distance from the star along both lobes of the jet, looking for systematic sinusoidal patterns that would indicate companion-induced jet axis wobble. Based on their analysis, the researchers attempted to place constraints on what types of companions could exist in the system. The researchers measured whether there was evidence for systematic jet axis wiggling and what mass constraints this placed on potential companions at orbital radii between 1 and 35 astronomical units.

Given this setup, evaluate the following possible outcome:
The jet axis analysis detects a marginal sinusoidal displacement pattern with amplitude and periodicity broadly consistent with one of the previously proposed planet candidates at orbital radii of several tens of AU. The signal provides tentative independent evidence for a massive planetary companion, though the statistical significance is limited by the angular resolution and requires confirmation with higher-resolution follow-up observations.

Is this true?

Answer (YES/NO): NO